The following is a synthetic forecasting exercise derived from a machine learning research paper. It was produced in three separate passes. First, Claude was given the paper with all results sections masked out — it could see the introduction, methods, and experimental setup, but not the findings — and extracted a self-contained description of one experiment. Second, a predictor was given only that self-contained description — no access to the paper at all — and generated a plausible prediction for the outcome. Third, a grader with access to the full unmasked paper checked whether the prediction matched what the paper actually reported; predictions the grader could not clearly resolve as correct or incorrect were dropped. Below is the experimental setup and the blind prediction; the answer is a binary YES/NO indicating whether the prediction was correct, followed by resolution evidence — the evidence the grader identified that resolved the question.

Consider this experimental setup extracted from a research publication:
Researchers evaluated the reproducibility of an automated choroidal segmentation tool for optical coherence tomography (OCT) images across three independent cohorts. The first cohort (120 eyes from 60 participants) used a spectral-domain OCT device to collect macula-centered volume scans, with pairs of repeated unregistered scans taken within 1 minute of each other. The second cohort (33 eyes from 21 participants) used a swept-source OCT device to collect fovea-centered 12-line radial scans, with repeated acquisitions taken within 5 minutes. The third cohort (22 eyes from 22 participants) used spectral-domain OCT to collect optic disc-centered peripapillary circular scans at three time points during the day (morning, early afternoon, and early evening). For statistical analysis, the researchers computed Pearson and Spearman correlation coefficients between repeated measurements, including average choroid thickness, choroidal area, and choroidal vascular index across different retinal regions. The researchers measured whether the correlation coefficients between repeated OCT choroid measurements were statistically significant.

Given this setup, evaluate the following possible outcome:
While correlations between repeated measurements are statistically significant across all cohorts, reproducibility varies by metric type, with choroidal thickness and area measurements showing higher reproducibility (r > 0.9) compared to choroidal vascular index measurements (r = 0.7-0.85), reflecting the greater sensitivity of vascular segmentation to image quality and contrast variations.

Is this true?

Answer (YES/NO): NO